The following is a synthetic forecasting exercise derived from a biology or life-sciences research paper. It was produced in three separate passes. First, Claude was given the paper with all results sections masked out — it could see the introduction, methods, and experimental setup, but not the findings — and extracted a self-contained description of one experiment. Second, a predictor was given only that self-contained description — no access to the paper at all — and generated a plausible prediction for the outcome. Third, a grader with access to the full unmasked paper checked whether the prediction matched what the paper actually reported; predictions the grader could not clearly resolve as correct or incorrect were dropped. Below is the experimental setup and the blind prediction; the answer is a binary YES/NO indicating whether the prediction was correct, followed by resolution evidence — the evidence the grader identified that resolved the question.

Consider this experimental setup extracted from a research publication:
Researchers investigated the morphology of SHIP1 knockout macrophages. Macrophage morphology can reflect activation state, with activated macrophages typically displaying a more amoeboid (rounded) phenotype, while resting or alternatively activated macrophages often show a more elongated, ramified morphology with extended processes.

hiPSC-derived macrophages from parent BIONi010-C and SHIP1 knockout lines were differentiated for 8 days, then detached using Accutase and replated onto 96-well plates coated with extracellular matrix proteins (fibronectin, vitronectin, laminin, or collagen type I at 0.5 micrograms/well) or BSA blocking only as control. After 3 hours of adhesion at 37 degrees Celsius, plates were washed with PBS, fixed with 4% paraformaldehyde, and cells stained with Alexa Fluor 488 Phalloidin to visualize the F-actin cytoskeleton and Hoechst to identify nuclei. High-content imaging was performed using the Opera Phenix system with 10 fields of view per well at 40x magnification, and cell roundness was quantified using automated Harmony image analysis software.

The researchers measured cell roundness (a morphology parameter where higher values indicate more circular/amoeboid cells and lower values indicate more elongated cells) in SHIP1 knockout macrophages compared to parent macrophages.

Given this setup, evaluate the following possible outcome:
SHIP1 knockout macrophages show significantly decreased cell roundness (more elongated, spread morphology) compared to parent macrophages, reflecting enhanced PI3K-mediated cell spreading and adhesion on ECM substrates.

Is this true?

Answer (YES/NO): YES